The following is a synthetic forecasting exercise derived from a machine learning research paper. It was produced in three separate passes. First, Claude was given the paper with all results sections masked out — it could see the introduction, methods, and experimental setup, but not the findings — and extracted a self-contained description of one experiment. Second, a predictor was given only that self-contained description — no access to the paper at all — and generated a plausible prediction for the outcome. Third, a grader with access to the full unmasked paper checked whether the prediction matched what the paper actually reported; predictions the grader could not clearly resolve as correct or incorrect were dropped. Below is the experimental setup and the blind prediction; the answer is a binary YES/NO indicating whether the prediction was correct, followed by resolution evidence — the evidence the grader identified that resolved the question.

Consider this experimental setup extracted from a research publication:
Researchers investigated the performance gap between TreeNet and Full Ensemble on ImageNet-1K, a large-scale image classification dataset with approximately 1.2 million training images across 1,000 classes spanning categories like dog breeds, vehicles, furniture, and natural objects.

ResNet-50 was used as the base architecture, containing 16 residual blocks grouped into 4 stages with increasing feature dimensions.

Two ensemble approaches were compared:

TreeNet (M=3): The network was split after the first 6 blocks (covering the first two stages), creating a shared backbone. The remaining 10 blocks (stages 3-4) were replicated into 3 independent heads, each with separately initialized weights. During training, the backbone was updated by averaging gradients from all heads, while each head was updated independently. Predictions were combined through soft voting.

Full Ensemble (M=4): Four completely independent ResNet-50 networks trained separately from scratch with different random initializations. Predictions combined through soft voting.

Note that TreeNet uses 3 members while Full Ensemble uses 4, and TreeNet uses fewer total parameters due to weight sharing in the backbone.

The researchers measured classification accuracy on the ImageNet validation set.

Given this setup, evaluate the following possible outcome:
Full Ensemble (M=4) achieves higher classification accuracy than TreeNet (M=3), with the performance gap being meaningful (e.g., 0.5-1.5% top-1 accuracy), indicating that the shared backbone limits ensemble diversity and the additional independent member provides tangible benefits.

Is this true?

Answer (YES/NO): NO